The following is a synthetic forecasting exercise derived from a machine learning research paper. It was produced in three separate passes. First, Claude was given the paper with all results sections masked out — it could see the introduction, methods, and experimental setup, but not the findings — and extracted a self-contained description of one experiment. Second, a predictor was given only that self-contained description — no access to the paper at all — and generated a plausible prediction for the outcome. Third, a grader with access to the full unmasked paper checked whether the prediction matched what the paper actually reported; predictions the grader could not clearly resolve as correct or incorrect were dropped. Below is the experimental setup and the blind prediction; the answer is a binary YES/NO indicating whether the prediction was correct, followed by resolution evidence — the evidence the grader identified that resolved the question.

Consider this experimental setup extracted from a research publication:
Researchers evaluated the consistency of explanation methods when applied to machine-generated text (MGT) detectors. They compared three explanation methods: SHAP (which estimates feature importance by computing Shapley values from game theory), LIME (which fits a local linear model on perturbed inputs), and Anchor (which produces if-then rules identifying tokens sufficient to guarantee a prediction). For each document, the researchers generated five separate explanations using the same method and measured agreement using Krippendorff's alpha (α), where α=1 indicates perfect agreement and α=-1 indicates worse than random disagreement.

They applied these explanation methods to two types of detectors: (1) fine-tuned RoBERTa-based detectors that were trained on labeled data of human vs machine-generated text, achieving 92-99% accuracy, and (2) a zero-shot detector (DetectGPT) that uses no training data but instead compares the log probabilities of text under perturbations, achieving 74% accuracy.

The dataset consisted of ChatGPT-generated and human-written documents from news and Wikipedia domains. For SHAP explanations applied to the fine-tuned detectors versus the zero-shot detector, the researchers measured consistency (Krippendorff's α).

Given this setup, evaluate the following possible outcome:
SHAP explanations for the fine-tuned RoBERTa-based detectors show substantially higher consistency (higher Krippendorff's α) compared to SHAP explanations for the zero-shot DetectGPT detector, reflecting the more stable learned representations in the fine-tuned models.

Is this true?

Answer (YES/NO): YES